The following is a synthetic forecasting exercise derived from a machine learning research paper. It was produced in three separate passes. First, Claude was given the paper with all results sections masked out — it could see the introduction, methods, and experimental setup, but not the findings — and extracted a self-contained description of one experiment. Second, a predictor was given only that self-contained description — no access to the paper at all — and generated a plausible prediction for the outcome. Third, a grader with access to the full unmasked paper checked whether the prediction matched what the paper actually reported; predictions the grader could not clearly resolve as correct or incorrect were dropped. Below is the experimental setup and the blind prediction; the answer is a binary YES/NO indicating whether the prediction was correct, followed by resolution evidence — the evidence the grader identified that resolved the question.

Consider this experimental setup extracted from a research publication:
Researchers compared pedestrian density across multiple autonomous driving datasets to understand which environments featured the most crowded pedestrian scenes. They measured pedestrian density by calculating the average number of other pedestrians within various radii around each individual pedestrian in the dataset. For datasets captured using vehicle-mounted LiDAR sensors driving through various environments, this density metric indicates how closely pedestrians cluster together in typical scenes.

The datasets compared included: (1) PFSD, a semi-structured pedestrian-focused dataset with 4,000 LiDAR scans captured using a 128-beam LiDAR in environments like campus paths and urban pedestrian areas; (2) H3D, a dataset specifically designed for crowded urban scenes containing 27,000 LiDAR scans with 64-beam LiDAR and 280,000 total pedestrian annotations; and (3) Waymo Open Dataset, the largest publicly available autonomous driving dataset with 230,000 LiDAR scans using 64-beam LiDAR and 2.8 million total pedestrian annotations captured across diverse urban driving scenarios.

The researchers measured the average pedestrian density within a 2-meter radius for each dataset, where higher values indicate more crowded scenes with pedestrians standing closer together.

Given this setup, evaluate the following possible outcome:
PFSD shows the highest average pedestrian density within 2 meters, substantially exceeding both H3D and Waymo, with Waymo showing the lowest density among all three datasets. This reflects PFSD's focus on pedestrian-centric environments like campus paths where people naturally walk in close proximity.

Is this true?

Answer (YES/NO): YES